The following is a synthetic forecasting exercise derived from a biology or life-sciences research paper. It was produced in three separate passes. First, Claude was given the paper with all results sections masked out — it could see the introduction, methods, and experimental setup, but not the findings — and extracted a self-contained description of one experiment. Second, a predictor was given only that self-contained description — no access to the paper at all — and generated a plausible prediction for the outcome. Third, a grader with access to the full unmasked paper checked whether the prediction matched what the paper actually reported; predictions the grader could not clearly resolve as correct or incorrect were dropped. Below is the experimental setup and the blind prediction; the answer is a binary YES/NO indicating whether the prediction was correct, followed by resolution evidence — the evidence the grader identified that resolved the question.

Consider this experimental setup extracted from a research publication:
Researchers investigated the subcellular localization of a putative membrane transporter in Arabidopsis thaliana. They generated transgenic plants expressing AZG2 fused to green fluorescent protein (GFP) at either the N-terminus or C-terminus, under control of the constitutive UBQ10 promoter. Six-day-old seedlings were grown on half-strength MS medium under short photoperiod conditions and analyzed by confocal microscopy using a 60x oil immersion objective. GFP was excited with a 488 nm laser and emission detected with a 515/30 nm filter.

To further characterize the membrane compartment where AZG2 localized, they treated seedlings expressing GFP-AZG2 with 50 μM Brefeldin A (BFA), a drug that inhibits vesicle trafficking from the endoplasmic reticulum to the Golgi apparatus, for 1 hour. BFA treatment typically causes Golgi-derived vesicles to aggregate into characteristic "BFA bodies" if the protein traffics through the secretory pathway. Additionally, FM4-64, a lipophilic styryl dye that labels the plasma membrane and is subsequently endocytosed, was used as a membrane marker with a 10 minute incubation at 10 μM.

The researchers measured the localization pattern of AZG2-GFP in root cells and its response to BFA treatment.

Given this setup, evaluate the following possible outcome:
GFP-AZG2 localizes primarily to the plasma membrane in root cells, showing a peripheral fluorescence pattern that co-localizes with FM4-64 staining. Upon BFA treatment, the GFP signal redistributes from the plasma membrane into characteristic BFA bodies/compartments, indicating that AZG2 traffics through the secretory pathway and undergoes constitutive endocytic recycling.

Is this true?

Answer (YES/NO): NO